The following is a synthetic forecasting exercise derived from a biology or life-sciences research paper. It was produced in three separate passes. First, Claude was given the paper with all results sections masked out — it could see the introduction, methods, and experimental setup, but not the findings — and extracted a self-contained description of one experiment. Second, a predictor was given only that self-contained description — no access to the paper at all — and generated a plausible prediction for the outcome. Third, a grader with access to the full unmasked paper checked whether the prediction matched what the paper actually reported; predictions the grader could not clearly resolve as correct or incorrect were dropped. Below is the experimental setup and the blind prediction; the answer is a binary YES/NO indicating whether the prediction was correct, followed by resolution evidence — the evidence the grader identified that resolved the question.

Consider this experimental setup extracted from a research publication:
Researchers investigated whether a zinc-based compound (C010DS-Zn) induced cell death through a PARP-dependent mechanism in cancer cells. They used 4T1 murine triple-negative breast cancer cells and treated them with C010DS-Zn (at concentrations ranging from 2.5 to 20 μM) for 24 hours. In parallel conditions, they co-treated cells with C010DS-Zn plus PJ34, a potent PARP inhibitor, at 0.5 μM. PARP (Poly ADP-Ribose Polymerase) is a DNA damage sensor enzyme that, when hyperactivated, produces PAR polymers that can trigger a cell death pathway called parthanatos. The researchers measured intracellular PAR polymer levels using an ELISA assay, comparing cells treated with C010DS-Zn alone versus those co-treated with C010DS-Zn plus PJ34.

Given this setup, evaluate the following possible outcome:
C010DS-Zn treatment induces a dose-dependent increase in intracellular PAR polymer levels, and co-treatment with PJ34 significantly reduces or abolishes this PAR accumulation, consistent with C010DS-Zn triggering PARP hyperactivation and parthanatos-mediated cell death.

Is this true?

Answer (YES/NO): NO